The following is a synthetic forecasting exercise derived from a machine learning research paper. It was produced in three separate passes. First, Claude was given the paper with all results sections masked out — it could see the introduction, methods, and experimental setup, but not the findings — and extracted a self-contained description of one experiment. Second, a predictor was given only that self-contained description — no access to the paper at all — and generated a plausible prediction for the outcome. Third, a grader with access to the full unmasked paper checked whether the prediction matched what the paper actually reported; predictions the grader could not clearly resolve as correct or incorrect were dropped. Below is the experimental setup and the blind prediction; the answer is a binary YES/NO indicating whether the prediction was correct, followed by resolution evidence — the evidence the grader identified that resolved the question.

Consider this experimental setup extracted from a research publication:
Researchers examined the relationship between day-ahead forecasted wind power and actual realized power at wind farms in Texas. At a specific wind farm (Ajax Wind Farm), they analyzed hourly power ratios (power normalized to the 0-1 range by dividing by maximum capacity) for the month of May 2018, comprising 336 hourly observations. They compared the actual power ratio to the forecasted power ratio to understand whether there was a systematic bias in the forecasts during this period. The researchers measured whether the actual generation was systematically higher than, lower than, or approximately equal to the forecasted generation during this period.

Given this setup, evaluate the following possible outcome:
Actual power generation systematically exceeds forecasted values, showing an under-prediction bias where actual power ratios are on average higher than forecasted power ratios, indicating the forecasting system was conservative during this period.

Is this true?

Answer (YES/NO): YES